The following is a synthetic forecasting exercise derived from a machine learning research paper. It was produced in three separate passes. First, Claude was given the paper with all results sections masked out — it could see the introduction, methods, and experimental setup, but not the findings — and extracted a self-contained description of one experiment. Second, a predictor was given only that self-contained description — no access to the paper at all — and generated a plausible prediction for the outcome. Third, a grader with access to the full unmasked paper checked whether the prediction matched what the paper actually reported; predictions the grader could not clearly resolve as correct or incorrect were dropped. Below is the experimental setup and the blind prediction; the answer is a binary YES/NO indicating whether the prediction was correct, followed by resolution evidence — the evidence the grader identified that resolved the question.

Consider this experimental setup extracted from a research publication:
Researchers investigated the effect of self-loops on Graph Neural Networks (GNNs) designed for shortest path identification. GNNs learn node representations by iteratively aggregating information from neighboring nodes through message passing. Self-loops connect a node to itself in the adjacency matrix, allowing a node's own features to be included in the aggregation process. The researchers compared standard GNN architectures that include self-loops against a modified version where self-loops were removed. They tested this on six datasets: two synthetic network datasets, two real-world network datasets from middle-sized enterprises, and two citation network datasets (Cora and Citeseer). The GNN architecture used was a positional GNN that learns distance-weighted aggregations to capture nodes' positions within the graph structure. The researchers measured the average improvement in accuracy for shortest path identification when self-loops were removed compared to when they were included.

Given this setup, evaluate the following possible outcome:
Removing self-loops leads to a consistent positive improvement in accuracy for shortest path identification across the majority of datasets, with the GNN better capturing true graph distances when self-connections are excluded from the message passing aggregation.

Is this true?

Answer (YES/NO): YES